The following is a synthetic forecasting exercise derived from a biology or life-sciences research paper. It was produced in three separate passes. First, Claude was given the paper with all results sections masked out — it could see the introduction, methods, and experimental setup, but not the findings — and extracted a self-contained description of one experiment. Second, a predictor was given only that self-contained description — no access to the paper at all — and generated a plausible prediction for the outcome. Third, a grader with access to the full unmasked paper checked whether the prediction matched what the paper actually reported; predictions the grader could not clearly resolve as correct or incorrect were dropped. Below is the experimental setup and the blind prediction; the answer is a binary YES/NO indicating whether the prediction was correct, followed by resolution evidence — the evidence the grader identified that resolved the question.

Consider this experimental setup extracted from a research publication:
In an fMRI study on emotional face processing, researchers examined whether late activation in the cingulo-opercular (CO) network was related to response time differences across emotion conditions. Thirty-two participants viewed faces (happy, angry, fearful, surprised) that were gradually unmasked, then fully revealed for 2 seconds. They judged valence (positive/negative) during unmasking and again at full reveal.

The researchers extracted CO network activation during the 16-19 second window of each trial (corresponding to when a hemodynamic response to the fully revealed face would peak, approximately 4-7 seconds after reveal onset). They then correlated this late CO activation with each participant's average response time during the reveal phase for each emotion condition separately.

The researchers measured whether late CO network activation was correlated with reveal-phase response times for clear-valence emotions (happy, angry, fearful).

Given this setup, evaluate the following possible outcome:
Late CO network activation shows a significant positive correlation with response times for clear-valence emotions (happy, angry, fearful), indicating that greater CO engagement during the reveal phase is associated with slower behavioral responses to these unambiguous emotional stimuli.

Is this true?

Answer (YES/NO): NO